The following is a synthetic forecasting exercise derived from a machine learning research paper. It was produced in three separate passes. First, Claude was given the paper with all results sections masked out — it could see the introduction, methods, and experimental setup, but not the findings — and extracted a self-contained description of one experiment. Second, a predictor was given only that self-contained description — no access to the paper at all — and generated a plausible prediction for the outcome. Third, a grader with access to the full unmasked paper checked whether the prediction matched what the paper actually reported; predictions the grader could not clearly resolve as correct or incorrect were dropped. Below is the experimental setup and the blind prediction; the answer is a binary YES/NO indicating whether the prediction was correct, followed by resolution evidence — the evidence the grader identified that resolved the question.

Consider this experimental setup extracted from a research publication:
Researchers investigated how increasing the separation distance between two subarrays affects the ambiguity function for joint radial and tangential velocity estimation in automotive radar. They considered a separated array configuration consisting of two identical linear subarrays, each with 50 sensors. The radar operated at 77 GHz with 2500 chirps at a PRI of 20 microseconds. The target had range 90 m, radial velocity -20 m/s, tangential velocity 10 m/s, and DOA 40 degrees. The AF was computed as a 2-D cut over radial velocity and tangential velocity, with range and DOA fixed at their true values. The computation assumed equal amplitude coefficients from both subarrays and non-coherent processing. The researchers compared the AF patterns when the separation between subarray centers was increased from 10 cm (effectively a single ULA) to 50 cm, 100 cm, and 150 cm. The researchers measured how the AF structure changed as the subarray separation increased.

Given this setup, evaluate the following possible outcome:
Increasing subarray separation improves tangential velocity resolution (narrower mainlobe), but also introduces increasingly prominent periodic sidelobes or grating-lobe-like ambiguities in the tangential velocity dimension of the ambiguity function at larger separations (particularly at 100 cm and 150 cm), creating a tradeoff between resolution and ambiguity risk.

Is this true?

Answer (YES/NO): NO